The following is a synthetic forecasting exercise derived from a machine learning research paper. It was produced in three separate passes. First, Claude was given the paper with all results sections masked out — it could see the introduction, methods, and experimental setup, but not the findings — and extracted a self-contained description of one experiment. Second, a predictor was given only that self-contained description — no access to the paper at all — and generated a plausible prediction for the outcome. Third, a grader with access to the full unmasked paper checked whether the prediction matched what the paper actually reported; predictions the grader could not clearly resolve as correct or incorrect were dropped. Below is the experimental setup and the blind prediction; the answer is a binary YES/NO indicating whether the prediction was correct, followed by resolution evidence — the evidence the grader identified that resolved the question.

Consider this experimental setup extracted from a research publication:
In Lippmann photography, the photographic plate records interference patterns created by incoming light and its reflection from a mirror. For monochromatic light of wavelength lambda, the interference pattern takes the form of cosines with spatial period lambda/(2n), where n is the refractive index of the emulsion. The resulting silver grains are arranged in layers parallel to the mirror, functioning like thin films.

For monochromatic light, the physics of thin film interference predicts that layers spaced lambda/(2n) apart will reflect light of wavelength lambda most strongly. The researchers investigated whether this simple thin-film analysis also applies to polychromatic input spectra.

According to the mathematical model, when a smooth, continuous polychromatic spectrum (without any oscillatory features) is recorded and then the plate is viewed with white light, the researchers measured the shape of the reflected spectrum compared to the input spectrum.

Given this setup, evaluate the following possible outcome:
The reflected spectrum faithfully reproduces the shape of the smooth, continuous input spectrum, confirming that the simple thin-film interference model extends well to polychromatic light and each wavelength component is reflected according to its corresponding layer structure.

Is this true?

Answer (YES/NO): NO